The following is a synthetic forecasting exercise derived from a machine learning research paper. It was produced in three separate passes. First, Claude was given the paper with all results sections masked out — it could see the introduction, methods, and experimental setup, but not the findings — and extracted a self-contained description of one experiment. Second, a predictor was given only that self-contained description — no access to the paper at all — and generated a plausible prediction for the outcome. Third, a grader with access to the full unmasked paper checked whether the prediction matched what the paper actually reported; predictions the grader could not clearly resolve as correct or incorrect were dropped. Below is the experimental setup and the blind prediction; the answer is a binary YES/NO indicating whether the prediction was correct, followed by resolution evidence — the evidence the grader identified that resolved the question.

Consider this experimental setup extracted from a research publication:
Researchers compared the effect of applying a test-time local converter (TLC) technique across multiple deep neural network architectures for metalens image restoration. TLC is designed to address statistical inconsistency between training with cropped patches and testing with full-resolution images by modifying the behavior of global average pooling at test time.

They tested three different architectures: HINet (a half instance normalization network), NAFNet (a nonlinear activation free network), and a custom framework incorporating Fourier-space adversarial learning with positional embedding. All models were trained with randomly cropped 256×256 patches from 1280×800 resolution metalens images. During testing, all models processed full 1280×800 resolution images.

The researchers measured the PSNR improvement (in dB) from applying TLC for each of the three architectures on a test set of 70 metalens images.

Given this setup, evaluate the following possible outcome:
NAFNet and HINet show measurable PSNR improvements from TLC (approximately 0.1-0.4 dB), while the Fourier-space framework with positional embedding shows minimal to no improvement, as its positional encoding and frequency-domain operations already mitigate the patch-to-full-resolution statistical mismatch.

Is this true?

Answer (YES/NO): NO